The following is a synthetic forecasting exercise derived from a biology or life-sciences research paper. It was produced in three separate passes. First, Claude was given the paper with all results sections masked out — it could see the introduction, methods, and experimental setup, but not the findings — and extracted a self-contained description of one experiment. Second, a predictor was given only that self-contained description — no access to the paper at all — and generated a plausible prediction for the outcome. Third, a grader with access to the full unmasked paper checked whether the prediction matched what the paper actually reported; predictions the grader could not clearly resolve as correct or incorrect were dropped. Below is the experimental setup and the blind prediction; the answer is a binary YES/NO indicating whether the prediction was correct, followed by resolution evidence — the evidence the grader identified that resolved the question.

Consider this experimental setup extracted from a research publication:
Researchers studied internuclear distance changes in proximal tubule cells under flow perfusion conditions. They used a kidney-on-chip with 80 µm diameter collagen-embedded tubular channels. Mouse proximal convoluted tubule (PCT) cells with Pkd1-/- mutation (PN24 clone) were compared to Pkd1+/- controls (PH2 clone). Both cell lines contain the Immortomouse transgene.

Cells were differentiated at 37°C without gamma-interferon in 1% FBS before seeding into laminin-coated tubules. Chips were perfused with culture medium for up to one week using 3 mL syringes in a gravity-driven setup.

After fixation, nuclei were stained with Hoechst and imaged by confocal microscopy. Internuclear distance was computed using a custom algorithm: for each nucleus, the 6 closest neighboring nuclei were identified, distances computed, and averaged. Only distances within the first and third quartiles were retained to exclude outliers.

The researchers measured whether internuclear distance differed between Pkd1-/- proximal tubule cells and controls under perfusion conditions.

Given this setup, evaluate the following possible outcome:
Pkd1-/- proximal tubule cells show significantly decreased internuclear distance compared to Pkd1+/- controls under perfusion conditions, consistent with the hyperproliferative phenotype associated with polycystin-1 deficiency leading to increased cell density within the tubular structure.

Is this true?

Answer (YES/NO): YES